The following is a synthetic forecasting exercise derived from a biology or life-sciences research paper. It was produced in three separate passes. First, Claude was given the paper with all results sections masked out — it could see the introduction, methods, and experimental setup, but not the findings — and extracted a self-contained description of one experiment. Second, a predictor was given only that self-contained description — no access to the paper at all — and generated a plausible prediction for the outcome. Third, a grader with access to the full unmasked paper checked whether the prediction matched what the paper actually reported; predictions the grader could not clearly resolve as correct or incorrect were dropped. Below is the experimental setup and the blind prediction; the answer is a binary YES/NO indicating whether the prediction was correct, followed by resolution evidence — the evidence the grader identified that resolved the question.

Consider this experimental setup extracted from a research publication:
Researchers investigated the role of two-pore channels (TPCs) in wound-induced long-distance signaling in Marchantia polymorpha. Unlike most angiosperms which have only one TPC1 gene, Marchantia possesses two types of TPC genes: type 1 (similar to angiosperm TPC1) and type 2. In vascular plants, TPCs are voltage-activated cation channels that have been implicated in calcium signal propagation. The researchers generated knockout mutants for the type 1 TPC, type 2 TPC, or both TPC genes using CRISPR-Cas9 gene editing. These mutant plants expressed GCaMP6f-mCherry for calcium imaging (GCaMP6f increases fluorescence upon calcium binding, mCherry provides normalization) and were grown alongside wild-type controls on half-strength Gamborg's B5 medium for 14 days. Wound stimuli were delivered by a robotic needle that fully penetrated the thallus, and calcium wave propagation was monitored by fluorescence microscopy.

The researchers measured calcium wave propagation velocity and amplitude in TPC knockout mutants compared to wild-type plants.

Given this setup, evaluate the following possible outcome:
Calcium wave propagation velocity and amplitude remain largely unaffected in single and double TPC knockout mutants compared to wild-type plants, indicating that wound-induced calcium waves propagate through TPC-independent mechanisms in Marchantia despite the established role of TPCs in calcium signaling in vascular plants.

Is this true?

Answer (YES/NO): YES